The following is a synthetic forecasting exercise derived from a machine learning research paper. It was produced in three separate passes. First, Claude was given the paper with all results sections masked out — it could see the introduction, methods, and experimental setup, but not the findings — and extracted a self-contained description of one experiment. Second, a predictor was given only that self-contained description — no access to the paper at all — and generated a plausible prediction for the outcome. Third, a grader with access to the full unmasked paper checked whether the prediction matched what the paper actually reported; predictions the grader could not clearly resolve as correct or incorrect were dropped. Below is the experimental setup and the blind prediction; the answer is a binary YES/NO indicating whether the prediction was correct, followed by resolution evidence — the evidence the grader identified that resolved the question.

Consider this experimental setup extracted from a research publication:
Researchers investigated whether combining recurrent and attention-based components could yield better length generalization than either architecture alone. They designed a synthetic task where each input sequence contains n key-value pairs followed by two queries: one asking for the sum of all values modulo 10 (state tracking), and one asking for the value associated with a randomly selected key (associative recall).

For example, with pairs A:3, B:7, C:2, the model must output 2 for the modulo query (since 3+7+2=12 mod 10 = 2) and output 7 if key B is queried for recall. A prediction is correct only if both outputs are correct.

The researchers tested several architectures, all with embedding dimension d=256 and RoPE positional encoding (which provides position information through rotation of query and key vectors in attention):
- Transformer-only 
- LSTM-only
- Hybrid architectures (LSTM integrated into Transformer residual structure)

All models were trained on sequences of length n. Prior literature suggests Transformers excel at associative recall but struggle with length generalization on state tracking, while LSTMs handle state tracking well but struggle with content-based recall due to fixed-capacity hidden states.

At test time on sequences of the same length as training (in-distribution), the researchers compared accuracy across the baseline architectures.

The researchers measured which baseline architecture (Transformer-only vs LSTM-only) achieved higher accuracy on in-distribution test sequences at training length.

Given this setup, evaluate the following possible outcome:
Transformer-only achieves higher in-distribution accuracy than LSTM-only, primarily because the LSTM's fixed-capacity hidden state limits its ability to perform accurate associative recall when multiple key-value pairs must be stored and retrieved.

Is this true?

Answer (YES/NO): YES